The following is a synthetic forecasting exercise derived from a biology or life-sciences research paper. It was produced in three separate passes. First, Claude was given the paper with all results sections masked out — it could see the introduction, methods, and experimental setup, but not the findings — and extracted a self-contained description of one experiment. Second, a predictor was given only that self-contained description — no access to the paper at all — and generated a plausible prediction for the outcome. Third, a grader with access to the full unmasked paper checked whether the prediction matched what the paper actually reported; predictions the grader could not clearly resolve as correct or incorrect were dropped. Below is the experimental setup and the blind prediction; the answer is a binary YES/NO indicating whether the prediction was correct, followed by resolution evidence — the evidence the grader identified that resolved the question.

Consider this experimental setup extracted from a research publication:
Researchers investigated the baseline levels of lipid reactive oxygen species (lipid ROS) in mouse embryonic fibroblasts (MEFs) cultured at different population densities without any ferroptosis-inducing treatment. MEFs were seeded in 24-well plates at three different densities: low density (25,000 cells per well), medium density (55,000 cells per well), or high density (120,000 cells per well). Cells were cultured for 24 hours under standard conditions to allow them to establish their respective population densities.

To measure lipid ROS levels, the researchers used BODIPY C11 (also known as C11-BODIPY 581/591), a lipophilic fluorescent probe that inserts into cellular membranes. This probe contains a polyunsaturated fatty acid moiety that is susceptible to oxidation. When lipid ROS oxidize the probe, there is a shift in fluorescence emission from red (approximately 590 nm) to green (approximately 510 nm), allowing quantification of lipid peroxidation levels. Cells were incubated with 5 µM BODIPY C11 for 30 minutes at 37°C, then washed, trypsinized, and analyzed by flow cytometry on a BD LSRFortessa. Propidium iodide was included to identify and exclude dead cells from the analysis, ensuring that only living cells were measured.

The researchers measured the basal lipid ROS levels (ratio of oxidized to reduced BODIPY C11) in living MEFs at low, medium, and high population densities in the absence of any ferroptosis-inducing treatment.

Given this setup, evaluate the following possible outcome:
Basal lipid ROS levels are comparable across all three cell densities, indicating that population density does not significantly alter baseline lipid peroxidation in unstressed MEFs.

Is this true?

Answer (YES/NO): NO